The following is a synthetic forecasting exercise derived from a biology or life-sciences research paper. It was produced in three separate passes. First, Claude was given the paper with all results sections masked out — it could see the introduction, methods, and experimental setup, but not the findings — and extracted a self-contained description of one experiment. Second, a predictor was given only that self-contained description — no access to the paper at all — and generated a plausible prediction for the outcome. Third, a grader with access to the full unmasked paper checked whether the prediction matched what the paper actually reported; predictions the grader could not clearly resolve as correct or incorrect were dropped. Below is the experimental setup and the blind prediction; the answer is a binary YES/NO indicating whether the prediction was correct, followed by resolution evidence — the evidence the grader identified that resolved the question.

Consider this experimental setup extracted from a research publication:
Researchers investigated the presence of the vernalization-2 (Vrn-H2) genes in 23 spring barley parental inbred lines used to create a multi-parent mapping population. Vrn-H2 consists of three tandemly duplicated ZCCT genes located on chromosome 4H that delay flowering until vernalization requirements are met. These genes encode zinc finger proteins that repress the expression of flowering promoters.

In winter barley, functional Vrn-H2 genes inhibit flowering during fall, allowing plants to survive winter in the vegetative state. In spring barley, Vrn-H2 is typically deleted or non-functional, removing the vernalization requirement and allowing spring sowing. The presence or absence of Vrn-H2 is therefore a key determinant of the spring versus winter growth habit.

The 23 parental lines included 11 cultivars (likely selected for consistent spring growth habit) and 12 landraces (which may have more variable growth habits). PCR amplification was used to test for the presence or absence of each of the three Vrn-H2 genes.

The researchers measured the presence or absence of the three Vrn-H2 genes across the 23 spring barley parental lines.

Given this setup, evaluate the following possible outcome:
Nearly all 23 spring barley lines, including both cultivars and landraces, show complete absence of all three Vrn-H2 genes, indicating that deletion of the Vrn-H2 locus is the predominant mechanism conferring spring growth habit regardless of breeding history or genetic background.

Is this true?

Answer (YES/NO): NO